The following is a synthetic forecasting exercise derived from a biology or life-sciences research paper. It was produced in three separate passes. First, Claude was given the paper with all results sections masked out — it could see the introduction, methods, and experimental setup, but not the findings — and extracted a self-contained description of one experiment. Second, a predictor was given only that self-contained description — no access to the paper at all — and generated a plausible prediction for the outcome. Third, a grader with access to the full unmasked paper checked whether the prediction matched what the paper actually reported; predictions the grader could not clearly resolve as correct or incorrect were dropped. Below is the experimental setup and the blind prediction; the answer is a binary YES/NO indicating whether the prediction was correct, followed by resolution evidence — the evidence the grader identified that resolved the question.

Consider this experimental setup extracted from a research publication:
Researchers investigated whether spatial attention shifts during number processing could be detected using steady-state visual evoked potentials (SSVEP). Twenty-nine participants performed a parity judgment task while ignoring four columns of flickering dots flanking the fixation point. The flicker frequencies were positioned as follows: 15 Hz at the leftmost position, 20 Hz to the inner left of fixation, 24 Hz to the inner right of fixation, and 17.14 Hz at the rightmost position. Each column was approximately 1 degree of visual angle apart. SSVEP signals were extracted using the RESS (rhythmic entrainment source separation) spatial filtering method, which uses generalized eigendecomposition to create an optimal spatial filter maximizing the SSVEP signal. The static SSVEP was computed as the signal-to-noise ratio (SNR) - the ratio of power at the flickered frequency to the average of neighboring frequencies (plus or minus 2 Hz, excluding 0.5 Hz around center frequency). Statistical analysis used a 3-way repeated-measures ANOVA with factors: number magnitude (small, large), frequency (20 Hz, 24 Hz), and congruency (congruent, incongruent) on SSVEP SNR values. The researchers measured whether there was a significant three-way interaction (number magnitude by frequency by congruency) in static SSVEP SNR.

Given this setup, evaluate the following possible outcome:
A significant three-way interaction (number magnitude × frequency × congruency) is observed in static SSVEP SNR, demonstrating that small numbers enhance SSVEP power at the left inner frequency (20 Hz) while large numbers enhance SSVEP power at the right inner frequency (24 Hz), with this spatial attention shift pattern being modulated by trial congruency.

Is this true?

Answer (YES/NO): NO